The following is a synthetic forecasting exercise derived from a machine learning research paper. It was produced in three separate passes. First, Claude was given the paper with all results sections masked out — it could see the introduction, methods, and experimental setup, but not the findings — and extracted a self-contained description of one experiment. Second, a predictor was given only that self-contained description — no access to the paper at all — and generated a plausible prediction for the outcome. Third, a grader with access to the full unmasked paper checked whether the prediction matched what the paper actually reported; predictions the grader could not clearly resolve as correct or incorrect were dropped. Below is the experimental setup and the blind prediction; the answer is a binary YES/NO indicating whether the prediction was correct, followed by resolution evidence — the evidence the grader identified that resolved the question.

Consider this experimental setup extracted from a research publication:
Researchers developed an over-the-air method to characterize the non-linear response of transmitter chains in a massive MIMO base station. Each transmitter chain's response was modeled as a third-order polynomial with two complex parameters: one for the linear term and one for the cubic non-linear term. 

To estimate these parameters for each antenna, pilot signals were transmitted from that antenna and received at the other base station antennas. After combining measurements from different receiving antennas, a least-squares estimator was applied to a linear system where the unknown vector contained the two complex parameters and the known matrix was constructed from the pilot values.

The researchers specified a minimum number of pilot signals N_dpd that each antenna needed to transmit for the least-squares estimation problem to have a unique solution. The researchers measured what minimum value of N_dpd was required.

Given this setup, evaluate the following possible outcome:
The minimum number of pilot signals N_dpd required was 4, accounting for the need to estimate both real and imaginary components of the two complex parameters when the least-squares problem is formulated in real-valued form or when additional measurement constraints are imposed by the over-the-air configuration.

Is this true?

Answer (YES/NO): NO